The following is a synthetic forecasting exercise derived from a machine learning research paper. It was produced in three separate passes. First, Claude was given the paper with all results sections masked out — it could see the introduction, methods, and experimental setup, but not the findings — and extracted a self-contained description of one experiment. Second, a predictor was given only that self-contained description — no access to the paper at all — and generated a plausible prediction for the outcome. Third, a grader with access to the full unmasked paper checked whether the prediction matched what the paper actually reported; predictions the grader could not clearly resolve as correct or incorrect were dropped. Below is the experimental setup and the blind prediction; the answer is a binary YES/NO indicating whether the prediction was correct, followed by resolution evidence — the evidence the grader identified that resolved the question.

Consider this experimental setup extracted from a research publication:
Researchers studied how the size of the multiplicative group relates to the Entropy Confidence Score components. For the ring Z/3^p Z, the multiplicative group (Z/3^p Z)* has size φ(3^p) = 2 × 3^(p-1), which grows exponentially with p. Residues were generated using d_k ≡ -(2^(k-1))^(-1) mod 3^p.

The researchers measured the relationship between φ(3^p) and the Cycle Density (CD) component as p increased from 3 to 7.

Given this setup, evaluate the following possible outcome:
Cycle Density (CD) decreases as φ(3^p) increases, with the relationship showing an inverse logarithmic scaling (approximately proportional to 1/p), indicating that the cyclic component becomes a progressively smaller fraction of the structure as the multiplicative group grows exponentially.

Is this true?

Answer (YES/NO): NO